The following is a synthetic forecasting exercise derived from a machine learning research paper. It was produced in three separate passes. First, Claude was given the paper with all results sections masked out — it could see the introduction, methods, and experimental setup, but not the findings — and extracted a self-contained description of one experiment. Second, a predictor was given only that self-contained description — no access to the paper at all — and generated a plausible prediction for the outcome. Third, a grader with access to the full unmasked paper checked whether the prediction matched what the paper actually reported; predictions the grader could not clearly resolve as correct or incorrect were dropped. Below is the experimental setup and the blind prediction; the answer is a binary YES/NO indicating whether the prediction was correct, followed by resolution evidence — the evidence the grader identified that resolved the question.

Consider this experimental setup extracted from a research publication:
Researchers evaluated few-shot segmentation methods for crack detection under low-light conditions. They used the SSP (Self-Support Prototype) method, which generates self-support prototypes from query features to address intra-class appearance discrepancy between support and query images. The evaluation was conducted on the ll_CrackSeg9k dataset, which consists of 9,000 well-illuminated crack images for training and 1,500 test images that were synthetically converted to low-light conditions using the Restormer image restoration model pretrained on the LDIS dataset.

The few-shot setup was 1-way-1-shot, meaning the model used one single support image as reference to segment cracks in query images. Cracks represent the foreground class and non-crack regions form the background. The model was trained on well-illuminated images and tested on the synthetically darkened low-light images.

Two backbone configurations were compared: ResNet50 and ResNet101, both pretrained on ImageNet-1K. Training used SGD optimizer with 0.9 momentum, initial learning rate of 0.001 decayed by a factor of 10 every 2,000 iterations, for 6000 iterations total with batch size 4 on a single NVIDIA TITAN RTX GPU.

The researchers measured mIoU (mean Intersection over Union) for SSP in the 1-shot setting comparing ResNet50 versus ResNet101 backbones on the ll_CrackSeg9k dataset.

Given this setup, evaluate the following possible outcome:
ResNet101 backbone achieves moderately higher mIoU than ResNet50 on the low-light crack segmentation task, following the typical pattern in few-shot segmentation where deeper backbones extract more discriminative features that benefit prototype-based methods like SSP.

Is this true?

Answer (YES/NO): NO